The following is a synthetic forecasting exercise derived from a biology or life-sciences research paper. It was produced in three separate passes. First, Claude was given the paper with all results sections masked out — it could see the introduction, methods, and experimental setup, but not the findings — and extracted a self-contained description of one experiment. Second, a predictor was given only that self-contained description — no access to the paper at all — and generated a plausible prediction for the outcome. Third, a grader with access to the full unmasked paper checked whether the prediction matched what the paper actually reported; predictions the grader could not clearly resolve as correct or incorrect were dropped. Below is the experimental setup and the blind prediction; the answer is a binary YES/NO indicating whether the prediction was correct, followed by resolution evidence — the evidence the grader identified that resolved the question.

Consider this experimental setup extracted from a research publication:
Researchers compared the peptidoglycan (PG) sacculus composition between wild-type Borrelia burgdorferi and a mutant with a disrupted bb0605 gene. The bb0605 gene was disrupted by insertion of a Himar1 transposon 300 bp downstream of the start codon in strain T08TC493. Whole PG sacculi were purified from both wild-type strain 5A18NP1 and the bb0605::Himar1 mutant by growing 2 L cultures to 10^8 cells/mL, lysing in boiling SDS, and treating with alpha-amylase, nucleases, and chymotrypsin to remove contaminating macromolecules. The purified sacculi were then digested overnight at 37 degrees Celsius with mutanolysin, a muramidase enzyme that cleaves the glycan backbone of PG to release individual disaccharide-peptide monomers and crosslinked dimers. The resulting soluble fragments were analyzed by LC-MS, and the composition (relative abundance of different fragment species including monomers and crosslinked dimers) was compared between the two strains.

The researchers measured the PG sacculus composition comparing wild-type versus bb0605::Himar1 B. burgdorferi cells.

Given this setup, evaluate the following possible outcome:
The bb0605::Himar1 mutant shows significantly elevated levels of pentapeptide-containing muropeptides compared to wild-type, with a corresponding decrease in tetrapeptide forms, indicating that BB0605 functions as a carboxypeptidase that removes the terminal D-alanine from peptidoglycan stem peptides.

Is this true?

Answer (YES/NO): NO